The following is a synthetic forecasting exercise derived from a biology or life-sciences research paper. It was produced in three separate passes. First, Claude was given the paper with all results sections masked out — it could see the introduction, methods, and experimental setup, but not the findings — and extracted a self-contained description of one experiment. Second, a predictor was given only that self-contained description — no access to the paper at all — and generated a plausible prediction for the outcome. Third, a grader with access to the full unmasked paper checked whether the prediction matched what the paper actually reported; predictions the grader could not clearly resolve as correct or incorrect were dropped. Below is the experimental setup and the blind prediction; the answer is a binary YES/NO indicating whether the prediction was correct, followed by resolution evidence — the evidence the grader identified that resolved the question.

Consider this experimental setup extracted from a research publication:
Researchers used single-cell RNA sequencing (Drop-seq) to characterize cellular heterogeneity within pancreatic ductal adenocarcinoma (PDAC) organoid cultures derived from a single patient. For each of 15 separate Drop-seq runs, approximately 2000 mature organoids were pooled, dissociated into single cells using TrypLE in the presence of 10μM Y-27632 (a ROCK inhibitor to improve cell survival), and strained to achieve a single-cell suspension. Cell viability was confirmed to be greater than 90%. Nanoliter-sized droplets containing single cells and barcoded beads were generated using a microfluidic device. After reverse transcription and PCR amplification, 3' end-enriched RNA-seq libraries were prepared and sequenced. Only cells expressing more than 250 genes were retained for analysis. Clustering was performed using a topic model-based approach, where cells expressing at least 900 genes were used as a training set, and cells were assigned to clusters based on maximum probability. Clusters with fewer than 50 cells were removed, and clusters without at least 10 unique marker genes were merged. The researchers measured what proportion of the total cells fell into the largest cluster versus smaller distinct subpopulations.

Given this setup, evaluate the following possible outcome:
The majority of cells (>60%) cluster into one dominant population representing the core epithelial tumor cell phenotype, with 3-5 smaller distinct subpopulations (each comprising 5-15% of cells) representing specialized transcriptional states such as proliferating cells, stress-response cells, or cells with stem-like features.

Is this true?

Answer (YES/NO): NO